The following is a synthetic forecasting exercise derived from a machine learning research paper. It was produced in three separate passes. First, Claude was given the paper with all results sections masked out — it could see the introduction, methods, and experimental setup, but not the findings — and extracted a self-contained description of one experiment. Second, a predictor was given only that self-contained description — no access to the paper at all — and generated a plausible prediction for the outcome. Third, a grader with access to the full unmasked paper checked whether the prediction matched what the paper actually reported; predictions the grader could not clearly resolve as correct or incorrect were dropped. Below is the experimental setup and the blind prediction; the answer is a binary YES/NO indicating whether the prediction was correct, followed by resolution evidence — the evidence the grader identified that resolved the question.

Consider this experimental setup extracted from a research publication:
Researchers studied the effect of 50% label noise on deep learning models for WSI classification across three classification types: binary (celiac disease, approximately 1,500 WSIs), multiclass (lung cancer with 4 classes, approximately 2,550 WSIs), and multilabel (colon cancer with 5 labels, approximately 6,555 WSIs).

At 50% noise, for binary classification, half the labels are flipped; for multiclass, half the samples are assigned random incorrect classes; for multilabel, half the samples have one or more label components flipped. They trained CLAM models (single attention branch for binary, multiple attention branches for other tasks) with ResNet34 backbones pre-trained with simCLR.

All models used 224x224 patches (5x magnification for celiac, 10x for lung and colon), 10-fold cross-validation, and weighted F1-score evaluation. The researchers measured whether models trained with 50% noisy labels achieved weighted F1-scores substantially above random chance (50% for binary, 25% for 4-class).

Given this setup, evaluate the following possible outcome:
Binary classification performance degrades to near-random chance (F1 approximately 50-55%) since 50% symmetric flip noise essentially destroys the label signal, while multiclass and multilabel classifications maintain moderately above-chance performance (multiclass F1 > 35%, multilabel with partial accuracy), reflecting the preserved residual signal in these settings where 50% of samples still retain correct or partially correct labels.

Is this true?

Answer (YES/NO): YES